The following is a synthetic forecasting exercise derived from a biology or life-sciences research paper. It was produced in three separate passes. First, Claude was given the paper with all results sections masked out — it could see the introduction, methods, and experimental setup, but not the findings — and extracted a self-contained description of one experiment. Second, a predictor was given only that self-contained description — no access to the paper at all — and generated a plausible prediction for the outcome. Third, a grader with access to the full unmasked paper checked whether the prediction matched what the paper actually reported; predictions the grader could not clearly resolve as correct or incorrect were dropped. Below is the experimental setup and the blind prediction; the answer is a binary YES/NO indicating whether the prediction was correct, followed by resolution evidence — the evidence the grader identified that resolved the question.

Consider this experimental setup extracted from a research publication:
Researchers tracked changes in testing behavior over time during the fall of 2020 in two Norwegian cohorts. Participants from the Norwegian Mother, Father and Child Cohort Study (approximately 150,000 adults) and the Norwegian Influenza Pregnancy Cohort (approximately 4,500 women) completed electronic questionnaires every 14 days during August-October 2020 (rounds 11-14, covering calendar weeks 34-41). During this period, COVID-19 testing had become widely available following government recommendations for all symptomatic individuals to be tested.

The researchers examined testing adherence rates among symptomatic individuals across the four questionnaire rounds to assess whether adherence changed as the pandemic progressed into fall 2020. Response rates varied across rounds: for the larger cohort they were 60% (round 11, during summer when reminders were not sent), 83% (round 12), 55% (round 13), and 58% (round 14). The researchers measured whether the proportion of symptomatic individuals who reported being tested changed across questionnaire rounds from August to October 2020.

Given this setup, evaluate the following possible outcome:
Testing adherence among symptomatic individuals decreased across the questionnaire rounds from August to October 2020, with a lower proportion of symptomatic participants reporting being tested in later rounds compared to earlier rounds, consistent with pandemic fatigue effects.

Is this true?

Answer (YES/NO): YES